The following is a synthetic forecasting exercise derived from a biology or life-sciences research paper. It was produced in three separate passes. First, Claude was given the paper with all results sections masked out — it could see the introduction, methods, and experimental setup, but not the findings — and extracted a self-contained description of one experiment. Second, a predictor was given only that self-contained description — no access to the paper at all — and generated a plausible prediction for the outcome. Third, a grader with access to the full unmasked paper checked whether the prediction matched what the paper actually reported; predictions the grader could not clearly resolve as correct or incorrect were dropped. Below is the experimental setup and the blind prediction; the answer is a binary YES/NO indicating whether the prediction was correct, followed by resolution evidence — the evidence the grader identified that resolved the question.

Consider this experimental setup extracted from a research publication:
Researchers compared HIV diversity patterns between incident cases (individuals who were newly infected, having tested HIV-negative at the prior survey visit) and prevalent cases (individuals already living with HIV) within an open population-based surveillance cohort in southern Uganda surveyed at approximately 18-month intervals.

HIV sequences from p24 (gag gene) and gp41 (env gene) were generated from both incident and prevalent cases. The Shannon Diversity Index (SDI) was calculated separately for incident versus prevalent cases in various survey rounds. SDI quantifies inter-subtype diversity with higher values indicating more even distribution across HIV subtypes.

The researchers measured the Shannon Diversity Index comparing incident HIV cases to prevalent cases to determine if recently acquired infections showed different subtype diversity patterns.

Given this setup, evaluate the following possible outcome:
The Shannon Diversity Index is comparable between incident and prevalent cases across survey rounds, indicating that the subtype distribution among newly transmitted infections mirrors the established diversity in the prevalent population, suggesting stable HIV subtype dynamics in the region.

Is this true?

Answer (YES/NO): YES